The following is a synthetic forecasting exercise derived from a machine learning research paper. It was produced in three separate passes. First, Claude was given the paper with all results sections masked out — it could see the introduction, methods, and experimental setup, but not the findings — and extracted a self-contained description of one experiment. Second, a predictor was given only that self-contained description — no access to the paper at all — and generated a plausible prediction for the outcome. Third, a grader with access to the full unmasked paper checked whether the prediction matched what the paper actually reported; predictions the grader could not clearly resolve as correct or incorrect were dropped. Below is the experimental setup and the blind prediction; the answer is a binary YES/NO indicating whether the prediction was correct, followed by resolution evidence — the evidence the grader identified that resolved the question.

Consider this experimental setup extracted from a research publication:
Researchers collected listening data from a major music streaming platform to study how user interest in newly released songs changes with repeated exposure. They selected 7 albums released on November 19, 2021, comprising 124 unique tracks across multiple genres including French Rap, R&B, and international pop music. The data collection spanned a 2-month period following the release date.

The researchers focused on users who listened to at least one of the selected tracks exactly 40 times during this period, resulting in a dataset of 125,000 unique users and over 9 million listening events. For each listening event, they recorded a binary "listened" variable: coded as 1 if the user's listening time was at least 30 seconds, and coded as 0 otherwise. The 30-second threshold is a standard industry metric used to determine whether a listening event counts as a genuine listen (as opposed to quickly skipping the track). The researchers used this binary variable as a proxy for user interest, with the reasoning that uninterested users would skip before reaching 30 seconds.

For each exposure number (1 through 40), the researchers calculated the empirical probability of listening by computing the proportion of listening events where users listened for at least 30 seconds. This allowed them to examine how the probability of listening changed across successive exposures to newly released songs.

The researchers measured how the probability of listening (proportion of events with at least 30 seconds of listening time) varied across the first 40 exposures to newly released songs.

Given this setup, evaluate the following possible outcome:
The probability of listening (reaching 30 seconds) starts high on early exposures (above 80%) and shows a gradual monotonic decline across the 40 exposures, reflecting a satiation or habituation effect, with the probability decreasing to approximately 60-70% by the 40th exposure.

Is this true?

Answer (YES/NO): NO